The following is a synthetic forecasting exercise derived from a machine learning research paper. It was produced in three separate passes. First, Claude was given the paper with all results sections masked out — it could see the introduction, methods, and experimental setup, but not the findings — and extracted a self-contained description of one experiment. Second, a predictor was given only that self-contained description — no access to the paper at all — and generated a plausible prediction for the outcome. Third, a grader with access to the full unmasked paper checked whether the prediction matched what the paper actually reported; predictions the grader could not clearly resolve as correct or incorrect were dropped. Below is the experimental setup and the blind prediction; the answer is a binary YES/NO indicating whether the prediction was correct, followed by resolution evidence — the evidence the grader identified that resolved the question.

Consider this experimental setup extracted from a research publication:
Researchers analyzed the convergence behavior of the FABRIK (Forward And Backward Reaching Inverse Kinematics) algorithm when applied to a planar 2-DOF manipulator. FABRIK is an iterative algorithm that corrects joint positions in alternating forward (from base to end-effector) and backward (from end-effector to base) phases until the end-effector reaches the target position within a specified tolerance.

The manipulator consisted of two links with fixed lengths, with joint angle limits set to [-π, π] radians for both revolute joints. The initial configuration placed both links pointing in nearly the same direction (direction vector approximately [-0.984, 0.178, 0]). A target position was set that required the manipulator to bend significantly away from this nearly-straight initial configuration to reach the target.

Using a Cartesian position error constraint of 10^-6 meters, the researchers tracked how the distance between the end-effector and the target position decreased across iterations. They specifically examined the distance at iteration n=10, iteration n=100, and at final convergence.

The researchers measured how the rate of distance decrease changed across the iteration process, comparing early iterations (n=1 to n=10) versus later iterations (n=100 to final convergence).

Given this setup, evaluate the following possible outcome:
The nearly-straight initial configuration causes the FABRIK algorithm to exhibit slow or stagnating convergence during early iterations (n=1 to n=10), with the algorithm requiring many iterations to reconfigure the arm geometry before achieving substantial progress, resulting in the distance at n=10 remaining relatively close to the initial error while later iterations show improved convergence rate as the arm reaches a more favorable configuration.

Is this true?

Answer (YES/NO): NO